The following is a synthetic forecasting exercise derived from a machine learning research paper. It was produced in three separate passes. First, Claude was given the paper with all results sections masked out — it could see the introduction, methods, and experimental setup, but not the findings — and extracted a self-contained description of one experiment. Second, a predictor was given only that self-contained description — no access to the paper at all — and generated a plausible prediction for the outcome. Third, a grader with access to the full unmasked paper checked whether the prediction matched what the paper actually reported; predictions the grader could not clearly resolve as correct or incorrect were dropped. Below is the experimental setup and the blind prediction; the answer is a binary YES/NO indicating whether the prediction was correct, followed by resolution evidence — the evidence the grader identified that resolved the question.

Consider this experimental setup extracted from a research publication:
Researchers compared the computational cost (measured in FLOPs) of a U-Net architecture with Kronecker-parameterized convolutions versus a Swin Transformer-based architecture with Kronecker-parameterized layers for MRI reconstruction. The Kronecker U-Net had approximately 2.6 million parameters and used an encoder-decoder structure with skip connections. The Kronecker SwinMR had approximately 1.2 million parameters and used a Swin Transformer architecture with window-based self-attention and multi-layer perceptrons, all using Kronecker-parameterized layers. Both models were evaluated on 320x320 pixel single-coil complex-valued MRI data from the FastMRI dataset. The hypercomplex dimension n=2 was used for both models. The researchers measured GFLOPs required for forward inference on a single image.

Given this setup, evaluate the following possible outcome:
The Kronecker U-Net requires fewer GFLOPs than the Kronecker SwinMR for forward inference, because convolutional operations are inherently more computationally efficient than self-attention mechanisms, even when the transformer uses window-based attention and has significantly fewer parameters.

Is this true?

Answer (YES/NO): YES